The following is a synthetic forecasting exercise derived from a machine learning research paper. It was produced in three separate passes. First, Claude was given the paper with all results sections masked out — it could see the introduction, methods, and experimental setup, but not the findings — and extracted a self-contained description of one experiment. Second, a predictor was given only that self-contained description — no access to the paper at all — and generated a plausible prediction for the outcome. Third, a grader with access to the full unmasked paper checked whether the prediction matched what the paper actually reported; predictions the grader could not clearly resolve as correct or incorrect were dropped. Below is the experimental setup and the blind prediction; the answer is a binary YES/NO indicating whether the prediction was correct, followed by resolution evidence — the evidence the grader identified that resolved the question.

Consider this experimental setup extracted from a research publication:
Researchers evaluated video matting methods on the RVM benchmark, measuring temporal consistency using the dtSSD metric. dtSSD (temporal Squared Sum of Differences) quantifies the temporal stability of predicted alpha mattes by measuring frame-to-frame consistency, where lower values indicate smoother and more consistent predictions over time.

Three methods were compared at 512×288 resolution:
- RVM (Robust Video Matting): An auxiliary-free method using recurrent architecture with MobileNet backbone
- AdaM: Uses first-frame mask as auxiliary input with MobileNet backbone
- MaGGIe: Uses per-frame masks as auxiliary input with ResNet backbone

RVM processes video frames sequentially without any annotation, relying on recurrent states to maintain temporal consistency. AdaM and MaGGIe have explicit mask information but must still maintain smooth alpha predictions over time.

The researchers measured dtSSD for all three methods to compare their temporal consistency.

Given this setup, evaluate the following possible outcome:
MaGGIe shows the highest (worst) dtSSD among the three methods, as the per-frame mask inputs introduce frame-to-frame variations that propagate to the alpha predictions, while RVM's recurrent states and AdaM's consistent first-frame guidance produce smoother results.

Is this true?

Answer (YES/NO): NO